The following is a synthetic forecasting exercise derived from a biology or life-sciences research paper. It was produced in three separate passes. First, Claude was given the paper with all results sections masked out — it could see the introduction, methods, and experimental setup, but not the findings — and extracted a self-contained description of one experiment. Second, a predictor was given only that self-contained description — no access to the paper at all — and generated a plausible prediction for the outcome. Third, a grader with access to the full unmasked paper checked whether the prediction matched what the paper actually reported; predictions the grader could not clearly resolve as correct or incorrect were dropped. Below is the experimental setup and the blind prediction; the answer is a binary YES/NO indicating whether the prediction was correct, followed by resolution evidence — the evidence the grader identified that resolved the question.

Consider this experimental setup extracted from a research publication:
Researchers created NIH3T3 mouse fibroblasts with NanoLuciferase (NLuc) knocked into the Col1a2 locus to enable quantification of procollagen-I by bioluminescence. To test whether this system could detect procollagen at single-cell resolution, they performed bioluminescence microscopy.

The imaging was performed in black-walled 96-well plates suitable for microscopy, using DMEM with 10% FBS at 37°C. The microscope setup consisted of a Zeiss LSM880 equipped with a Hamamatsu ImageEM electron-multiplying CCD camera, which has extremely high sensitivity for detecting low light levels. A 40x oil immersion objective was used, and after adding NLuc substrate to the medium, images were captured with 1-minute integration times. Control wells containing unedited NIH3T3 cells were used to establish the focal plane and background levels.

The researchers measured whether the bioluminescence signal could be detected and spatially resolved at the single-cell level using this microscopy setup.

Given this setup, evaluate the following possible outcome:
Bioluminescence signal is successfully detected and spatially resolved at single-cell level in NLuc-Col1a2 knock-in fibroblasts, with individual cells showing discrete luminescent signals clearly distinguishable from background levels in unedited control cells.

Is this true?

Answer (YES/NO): YES